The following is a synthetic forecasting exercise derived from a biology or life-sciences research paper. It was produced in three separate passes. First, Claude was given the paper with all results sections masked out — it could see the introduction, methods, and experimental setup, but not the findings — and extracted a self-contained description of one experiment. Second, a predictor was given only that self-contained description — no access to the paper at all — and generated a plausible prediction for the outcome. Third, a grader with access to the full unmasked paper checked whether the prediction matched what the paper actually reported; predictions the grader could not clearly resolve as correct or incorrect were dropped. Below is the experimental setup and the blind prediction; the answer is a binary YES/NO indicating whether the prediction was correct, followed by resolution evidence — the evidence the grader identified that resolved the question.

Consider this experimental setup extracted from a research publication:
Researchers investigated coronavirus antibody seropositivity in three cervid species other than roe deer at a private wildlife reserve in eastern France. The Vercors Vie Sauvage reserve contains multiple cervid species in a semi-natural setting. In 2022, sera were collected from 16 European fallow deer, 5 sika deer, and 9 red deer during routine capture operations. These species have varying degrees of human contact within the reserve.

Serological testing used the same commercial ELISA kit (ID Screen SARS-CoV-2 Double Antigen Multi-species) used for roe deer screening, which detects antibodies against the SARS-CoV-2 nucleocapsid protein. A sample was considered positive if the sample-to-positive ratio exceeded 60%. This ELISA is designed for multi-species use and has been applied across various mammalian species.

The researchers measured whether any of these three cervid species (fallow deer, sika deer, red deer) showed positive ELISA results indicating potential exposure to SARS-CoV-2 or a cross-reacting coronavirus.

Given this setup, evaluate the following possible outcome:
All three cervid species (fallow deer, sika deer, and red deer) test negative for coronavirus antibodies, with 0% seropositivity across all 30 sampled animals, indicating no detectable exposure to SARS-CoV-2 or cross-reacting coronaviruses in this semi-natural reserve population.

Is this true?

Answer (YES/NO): NO